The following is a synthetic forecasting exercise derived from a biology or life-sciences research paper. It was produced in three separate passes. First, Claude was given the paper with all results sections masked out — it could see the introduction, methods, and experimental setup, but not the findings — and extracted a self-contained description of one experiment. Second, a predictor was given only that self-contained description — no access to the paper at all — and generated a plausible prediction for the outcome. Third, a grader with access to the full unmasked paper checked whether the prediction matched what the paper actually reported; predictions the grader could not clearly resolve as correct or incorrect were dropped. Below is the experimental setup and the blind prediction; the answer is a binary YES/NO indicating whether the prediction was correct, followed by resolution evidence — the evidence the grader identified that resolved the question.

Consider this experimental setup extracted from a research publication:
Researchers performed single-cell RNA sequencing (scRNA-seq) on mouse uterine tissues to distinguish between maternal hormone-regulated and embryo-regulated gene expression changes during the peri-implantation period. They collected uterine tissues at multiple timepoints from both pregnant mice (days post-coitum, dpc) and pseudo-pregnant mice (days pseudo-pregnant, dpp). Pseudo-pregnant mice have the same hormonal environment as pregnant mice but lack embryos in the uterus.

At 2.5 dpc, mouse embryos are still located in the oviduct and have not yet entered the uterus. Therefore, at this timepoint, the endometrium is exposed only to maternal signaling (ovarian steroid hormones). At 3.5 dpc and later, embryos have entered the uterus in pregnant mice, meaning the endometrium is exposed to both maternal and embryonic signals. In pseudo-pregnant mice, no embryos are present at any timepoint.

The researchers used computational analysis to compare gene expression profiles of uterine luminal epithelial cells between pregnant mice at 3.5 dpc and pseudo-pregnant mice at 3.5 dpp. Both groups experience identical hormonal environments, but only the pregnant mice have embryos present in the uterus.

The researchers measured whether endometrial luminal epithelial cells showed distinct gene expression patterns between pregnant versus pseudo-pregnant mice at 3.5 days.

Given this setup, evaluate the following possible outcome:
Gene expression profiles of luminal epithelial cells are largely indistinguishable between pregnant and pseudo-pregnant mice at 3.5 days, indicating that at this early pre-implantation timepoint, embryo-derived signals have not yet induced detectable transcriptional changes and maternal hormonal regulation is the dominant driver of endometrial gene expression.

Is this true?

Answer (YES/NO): YES